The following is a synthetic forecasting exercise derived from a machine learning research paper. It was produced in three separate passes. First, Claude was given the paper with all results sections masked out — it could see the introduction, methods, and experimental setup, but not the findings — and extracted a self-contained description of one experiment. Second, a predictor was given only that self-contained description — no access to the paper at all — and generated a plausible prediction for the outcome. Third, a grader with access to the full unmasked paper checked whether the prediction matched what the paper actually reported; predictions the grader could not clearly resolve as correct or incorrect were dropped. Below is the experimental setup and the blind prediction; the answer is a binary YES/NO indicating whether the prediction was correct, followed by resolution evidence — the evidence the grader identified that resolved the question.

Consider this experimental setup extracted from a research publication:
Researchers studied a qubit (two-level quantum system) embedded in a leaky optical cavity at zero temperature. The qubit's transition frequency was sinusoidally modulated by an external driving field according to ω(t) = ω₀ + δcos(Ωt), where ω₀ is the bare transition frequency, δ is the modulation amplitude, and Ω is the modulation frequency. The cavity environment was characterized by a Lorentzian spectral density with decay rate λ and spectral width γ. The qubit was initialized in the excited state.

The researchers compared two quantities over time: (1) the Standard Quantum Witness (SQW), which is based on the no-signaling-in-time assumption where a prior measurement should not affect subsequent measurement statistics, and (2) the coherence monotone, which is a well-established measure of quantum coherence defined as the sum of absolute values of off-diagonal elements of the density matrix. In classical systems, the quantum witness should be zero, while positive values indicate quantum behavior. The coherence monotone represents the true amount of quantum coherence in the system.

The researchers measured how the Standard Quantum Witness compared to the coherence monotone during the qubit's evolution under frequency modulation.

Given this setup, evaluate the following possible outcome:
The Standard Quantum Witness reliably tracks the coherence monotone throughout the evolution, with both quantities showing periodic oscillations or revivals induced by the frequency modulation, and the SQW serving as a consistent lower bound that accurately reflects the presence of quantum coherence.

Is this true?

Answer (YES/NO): NO